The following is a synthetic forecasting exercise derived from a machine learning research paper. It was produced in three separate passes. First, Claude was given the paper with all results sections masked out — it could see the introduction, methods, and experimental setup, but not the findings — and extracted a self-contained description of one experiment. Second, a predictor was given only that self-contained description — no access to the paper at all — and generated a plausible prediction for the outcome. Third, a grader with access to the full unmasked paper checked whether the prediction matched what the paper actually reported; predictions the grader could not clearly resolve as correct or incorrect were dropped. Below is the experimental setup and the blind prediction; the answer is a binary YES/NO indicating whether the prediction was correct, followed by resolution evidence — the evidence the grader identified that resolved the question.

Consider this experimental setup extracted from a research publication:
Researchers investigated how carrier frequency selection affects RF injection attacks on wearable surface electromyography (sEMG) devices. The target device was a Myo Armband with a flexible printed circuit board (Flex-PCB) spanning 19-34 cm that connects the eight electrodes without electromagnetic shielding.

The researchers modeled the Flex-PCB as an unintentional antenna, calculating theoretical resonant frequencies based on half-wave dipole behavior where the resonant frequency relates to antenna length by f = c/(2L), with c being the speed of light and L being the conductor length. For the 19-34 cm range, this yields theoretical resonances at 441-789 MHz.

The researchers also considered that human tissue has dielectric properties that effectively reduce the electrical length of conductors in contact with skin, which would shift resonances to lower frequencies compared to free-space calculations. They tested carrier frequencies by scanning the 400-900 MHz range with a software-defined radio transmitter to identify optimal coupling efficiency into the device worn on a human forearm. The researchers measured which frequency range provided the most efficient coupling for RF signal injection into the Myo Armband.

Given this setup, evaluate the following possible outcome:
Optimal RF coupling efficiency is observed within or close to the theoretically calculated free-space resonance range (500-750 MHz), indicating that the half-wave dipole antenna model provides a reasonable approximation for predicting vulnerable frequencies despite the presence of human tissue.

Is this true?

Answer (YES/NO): NO